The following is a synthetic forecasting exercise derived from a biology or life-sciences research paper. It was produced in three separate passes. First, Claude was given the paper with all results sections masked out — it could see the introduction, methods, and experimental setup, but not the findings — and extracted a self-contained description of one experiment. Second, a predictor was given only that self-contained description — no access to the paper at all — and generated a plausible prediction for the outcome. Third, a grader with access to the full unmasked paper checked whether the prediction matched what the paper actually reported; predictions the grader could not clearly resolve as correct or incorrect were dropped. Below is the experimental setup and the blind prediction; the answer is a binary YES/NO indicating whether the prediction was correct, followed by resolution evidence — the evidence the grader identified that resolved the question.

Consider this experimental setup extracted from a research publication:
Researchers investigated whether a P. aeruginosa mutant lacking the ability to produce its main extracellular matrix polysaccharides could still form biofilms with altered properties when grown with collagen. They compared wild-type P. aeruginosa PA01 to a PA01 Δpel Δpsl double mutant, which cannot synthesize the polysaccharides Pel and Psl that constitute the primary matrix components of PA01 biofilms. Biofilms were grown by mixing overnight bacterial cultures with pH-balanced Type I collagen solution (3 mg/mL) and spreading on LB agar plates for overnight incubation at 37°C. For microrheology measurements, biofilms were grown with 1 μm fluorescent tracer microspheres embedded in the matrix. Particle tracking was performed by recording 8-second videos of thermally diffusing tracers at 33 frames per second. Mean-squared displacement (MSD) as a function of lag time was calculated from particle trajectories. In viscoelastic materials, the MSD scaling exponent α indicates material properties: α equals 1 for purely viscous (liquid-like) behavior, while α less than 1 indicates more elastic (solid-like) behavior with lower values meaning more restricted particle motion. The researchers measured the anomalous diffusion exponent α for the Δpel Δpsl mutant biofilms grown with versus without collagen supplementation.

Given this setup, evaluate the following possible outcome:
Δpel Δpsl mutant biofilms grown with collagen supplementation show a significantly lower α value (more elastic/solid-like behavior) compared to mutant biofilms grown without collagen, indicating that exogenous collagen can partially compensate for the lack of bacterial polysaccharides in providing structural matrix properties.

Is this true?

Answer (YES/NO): YES